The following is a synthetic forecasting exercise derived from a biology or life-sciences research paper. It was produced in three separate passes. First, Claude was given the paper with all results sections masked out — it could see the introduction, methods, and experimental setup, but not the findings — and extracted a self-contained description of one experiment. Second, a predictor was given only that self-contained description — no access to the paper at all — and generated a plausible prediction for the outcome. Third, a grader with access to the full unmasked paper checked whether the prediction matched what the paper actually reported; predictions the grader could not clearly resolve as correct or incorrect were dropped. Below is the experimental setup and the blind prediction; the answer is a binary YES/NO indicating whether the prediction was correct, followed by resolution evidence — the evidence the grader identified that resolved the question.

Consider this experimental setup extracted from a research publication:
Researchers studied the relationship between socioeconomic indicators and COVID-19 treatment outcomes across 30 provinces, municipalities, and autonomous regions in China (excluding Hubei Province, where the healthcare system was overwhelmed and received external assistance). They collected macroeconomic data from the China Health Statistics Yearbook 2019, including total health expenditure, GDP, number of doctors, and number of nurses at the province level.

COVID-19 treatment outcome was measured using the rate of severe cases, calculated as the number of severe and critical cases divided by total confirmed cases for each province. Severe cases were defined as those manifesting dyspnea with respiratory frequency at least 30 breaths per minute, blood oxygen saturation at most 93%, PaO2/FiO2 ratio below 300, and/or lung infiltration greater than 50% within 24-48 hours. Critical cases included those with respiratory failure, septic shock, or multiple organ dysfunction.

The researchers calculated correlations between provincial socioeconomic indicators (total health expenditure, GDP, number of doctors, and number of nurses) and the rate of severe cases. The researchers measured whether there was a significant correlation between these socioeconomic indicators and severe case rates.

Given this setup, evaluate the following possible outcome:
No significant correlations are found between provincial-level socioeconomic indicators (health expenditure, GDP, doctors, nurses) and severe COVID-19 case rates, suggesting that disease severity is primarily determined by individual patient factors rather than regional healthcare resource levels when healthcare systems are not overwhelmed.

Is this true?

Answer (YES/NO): NO